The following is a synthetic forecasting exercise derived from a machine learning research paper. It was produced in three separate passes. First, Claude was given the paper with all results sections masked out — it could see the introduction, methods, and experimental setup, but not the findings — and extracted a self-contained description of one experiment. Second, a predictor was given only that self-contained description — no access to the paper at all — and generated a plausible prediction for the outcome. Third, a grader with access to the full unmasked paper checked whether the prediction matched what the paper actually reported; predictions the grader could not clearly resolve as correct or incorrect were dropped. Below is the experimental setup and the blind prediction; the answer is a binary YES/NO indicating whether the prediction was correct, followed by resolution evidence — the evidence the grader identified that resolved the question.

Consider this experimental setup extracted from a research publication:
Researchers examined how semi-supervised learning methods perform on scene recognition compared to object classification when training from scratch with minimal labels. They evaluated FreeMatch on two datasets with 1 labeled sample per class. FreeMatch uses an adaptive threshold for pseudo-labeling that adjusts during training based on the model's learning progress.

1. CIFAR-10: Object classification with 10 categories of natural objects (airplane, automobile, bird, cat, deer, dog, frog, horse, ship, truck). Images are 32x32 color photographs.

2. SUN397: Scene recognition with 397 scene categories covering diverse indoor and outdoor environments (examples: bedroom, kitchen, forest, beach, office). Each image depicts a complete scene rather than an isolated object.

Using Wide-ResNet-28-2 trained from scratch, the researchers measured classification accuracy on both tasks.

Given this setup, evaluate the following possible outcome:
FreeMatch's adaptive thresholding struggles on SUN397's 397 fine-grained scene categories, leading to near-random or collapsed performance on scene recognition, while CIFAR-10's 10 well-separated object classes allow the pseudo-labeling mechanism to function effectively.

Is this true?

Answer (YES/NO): NO